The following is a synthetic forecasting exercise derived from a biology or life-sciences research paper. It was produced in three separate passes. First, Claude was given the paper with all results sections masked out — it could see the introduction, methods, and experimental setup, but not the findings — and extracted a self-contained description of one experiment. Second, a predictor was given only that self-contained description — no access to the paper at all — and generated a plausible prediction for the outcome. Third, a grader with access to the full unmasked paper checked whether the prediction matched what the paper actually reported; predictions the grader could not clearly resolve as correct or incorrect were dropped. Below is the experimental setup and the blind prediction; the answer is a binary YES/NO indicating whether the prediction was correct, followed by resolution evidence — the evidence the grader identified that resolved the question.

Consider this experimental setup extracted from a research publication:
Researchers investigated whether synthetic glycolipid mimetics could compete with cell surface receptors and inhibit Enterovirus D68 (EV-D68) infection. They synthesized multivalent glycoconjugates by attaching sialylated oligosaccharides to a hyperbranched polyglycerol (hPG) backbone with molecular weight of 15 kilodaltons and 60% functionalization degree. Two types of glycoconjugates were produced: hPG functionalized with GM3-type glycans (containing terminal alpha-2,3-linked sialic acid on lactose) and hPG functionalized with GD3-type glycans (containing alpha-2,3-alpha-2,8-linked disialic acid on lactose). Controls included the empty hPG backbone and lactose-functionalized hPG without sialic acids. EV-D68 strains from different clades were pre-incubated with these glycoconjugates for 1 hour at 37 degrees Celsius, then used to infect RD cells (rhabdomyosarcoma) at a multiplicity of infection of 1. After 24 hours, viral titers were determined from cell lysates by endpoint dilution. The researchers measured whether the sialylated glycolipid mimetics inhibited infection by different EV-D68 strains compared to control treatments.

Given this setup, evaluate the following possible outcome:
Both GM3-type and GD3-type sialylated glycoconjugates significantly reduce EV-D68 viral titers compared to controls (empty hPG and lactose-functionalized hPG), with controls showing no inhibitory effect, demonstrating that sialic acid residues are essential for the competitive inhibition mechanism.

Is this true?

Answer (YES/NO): NO